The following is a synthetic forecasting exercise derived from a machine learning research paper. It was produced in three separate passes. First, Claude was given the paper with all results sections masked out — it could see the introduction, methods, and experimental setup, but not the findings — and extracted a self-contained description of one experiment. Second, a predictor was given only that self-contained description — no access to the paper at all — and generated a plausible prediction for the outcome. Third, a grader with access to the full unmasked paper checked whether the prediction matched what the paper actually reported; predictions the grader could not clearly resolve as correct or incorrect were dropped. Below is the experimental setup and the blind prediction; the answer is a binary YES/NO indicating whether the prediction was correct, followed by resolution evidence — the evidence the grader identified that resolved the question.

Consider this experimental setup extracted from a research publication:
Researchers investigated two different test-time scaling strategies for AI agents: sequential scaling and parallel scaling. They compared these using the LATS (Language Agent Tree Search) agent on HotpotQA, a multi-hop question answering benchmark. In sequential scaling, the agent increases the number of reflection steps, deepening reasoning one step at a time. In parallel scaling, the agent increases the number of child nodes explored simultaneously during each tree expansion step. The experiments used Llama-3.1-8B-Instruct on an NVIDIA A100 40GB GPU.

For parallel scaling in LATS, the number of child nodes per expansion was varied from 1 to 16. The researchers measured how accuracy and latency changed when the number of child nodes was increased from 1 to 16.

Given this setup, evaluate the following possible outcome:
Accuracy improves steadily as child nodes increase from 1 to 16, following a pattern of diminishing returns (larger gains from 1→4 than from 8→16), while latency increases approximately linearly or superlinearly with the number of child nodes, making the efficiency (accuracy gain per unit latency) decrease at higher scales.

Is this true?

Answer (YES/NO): NO